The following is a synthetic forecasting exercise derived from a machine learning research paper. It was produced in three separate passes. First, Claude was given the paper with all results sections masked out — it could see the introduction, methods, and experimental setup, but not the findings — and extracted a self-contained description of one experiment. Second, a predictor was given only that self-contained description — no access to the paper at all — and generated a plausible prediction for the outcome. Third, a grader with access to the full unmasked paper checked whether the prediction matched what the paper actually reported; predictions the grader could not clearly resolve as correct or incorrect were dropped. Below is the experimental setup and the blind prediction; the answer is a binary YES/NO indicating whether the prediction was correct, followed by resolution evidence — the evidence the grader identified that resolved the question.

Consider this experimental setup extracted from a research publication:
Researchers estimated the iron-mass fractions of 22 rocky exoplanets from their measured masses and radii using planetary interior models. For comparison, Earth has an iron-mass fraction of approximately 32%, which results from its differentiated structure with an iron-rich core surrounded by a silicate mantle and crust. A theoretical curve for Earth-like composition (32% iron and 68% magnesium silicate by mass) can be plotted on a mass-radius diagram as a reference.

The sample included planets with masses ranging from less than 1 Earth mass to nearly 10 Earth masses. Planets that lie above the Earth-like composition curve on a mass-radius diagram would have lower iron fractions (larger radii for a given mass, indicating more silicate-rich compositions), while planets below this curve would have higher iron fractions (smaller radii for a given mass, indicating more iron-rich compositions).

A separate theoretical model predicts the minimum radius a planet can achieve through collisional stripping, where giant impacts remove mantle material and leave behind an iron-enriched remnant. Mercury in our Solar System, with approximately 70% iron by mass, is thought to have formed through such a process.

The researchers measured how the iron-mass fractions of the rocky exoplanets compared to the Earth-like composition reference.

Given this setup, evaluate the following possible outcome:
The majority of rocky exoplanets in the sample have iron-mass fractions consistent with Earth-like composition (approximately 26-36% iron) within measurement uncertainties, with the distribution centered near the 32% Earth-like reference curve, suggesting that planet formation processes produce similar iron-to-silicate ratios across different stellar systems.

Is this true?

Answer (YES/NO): NO